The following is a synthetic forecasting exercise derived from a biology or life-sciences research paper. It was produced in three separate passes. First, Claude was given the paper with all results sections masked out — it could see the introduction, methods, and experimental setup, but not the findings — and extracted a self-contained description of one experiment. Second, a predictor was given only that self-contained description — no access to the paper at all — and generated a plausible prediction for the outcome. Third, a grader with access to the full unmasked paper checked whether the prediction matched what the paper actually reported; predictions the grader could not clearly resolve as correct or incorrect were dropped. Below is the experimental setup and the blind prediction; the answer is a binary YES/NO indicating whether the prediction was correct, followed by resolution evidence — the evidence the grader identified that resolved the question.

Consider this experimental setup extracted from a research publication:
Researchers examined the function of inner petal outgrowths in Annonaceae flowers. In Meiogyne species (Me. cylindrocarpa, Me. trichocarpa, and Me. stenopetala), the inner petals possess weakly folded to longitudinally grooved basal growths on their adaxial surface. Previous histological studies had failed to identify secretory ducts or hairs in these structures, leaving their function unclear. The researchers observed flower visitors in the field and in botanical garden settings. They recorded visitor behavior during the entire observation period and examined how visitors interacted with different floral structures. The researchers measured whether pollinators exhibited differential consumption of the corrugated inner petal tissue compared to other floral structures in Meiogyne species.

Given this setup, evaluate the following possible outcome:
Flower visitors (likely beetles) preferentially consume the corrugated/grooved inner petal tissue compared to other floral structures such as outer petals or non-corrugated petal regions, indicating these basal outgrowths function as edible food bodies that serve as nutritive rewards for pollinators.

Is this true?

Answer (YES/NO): YES